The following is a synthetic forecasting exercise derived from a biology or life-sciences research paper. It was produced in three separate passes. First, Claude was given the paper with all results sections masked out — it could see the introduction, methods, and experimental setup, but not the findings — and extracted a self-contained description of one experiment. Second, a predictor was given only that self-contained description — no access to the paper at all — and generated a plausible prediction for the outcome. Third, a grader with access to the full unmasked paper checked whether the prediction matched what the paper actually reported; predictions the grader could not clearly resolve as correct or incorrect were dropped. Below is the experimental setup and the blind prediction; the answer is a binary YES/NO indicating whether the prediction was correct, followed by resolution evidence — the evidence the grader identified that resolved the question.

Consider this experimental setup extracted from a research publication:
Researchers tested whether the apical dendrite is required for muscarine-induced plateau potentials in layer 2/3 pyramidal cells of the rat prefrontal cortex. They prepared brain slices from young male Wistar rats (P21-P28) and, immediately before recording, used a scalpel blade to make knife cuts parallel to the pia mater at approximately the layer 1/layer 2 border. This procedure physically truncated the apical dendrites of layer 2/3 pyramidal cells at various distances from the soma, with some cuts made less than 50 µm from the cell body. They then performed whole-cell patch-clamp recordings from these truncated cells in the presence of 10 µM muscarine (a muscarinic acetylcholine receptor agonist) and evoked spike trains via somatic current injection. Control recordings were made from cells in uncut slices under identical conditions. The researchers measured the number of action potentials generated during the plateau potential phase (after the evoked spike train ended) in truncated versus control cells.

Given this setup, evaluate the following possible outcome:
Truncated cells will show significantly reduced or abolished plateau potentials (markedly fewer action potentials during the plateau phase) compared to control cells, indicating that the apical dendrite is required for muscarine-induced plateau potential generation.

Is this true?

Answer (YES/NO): NO